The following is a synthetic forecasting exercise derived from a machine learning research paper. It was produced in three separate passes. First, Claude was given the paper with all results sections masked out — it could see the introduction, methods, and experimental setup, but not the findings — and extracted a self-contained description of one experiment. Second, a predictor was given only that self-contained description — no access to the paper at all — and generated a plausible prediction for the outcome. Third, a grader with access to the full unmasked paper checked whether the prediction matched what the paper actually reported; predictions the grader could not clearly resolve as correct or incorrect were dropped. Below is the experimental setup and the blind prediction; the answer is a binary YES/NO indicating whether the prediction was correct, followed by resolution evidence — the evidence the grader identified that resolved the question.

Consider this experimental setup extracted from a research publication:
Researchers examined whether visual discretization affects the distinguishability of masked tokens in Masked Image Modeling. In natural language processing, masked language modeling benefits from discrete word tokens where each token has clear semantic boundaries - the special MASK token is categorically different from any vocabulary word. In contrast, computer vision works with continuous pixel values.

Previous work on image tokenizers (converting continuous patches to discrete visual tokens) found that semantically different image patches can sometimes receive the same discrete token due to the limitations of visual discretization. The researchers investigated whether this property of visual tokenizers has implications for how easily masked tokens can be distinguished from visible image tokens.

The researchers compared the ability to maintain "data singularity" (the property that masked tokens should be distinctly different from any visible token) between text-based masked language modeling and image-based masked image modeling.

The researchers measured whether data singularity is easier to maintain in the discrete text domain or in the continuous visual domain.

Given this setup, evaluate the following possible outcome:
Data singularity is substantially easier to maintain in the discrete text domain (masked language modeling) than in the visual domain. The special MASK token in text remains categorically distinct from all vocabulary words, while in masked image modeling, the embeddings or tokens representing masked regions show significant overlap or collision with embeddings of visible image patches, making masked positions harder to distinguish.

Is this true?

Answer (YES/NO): YES